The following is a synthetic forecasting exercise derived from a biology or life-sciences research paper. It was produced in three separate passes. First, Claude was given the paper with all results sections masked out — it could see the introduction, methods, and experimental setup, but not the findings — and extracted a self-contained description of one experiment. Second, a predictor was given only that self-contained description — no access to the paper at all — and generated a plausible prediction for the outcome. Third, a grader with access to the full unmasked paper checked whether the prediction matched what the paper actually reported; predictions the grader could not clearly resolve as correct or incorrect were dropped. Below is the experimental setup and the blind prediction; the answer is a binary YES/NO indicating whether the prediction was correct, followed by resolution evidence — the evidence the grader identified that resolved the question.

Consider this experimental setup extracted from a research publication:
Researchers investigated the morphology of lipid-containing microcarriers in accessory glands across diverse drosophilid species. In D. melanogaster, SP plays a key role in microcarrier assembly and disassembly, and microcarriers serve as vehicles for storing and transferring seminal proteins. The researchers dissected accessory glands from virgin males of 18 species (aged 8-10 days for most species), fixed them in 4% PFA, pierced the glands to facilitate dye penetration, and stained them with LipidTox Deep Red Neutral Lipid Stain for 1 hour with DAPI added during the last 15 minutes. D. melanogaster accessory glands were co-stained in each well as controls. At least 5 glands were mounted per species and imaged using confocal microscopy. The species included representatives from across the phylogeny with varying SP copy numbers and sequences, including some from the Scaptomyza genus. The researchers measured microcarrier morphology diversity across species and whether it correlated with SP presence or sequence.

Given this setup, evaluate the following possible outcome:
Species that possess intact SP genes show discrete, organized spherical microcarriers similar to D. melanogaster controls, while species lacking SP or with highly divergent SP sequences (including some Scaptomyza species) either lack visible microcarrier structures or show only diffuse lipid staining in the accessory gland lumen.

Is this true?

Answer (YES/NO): NO